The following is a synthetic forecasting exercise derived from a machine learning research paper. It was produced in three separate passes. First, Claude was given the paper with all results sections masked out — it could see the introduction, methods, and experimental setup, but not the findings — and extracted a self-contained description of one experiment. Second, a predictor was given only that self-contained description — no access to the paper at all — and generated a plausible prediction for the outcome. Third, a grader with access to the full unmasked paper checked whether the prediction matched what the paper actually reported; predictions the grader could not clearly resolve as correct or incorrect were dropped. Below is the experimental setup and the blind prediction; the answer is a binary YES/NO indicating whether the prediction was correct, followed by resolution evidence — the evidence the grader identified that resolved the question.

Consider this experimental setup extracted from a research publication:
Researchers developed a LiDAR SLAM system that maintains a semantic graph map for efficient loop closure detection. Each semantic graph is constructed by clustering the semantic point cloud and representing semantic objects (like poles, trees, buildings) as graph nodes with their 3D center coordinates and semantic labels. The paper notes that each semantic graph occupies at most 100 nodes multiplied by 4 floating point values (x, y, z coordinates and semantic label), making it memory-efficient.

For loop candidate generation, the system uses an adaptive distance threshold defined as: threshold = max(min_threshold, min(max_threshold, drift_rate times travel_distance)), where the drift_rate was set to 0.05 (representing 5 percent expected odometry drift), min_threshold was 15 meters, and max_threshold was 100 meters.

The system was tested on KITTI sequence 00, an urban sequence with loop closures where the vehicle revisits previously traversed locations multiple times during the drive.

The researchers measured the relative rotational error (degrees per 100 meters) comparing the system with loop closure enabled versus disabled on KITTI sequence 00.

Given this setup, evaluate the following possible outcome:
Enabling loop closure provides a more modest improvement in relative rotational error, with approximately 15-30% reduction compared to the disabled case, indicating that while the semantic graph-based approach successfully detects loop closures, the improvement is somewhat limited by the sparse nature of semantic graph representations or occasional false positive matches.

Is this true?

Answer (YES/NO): YES